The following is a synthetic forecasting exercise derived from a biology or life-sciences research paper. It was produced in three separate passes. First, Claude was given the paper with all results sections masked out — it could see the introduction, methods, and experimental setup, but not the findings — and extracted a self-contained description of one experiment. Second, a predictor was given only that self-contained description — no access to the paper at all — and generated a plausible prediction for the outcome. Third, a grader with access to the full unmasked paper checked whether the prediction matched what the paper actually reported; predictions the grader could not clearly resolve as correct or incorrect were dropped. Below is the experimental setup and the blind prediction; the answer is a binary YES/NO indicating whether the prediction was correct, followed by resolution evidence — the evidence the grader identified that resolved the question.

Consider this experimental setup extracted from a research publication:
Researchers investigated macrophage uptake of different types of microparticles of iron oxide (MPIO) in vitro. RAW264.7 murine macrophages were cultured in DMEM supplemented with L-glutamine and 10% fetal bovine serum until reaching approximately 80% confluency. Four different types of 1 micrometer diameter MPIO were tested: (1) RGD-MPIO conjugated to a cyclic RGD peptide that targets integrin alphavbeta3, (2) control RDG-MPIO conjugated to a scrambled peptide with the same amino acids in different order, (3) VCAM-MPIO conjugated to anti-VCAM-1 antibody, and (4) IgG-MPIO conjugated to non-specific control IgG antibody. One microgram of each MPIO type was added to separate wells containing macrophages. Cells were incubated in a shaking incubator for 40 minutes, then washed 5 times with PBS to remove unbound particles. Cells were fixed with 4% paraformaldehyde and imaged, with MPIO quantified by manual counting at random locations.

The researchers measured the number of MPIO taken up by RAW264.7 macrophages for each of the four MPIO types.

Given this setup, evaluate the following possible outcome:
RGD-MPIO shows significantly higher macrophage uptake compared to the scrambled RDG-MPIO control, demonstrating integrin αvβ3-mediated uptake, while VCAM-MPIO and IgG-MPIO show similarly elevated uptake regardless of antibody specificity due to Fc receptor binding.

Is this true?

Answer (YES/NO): NO